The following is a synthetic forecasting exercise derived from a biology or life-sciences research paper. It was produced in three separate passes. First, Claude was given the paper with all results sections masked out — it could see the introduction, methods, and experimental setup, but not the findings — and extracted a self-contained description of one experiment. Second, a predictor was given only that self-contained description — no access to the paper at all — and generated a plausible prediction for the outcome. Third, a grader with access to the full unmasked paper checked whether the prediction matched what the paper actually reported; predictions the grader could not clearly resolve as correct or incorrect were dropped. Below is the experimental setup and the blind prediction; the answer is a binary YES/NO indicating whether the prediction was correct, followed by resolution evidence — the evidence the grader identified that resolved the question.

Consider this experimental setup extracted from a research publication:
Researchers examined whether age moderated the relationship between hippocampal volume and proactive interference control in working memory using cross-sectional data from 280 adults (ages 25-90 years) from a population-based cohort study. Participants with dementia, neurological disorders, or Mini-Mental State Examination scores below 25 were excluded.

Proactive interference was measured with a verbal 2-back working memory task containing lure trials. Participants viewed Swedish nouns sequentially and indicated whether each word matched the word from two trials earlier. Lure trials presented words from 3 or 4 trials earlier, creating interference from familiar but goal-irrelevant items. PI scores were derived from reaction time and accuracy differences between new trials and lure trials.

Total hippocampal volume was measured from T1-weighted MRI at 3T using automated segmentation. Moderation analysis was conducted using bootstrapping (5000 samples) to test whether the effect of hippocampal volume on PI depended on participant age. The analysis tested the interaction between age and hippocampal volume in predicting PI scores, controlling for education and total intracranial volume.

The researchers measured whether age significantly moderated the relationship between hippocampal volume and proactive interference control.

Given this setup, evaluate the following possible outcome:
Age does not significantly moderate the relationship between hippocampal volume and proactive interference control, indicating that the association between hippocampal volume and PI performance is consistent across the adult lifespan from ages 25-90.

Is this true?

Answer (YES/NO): NO